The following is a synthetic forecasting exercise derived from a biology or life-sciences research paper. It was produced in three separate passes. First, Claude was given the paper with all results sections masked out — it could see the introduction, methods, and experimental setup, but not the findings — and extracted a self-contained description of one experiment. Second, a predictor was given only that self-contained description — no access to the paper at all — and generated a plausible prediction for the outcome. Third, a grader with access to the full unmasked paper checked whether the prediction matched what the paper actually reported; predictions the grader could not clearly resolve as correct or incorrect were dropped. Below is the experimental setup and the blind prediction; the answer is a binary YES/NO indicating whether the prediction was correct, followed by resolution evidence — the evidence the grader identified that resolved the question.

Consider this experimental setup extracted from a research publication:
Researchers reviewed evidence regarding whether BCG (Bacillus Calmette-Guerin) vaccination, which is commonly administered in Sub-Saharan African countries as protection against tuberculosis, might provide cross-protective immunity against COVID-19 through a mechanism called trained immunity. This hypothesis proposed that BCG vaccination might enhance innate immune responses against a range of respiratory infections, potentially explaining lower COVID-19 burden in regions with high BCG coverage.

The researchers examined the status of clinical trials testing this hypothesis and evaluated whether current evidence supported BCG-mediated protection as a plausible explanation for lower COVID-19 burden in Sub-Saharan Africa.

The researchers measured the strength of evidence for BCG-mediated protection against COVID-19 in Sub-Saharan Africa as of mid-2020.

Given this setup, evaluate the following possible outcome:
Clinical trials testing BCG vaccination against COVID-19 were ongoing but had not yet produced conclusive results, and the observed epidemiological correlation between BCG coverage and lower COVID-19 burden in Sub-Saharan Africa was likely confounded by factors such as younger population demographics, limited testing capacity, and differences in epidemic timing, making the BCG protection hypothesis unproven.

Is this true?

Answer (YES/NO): YES